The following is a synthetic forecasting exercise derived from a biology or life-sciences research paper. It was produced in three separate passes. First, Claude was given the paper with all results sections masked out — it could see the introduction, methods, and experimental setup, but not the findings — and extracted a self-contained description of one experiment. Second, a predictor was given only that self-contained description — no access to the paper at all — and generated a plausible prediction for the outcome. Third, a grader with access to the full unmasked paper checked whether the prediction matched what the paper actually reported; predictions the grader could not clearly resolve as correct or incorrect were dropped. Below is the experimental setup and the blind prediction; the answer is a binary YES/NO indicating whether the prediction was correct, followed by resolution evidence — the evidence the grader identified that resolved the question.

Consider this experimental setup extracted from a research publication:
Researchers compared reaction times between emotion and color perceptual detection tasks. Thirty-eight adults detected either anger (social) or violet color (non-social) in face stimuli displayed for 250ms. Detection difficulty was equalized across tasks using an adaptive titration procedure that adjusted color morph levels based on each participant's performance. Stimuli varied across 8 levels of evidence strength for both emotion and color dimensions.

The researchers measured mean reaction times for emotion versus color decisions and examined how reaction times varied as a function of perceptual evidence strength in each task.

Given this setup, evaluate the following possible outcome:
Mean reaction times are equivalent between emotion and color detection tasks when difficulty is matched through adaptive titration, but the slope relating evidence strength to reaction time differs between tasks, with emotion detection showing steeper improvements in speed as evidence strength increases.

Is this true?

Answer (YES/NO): NO